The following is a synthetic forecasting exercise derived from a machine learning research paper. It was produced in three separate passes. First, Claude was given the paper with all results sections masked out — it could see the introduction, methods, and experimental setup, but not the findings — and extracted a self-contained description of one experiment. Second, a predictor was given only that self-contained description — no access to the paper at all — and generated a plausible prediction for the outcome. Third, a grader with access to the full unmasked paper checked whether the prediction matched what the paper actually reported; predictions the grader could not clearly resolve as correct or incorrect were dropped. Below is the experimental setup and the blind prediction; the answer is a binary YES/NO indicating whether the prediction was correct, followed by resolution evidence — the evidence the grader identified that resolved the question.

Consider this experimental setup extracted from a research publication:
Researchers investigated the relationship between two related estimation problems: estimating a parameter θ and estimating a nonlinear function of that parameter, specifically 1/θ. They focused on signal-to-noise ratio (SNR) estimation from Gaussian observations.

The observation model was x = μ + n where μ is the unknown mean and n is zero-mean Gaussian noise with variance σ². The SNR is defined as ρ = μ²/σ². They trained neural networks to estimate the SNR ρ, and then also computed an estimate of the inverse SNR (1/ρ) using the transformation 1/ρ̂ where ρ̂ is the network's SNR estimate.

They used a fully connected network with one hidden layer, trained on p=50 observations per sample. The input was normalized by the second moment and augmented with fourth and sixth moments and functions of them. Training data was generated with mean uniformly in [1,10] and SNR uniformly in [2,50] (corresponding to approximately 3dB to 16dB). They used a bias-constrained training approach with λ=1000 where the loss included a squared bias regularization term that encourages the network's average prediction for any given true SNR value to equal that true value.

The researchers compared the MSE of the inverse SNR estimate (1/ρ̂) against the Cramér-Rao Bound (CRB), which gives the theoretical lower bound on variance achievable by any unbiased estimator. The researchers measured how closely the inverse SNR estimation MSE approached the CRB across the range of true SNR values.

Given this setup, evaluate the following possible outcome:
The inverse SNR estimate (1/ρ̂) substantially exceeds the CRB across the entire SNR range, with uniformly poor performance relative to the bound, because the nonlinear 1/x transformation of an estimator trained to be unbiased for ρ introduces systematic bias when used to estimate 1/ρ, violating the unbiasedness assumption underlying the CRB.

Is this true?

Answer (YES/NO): NO